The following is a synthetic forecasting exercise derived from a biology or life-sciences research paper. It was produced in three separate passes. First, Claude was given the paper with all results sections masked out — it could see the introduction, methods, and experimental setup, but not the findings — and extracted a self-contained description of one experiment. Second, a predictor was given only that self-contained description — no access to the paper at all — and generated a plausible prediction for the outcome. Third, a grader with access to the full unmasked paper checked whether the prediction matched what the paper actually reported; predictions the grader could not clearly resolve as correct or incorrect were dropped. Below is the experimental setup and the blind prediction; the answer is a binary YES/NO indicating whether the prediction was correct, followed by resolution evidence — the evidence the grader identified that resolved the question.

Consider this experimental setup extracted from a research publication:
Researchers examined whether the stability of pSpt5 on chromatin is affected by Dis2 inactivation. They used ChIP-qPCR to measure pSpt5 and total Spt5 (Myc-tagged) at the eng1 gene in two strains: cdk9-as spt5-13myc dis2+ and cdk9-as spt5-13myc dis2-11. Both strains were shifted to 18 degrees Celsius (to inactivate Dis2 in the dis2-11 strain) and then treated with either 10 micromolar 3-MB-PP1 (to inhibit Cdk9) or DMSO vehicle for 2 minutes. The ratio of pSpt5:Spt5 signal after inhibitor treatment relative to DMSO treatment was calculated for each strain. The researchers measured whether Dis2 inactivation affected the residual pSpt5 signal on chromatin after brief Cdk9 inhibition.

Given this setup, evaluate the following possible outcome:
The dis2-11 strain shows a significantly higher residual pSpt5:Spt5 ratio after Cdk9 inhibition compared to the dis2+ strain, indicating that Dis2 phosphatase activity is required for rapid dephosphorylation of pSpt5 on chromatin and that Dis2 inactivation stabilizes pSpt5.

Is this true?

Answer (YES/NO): YES